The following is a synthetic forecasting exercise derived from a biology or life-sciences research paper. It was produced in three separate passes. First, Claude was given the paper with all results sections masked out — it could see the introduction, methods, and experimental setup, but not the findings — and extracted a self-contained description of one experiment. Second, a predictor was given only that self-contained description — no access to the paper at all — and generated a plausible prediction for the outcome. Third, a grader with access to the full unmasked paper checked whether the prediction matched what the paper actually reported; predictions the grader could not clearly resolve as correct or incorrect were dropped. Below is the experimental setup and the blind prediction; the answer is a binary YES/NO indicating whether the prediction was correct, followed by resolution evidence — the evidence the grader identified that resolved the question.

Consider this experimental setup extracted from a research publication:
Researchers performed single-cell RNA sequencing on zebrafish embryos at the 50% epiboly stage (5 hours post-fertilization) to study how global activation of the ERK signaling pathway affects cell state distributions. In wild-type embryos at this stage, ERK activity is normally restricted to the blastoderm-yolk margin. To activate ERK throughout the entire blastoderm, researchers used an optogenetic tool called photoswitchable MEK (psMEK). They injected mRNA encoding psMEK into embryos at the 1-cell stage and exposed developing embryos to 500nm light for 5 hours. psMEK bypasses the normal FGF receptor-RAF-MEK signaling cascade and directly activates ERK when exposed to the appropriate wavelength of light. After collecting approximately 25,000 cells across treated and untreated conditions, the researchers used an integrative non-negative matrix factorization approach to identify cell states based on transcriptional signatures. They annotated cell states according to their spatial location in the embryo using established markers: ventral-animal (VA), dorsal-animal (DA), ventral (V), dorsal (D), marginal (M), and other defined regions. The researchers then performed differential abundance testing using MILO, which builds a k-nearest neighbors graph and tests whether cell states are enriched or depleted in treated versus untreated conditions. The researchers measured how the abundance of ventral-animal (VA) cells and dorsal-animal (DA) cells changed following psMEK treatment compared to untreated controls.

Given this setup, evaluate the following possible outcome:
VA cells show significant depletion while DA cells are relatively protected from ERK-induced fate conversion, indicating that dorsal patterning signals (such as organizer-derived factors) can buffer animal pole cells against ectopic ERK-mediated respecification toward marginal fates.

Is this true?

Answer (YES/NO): NO